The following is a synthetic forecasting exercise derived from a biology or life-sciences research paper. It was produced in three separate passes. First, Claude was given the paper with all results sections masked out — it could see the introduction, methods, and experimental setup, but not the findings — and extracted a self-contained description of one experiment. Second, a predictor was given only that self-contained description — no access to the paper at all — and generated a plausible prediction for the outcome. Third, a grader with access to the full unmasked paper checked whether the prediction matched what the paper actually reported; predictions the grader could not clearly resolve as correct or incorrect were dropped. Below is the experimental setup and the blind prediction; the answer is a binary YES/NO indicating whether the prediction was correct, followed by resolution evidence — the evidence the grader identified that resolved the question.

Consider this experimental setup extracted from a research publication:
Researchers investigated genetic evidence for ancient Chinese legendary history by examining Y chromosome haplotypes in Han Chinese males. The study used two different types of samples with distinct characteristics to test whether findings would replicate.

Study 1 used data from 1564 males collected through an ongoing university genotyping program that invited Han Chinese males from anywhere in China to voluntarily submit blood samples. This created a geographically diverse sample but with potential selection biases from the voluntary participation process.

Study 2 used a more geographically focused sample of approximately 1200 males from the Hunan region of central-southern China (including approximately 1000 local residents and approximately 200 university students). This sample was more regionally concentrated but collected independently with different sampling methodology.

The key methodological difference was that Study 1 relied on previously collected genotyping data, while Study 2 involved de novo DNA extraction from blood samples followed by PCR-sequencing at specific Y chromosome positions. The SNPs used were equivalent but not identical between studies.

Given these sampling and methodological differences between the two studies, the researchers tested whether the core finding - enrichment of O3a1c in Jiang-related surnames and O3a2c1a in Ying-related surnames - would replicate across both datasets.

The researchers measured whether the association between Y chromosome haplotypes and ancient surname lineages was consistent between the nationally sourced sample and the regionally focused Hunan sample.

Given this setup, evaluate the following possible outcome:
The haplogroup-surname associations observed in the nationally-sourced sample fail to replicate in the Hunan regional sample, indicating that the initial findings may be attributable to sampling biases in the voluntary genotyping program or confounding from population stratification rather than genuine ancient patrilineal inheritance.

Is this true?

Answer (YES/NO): NO